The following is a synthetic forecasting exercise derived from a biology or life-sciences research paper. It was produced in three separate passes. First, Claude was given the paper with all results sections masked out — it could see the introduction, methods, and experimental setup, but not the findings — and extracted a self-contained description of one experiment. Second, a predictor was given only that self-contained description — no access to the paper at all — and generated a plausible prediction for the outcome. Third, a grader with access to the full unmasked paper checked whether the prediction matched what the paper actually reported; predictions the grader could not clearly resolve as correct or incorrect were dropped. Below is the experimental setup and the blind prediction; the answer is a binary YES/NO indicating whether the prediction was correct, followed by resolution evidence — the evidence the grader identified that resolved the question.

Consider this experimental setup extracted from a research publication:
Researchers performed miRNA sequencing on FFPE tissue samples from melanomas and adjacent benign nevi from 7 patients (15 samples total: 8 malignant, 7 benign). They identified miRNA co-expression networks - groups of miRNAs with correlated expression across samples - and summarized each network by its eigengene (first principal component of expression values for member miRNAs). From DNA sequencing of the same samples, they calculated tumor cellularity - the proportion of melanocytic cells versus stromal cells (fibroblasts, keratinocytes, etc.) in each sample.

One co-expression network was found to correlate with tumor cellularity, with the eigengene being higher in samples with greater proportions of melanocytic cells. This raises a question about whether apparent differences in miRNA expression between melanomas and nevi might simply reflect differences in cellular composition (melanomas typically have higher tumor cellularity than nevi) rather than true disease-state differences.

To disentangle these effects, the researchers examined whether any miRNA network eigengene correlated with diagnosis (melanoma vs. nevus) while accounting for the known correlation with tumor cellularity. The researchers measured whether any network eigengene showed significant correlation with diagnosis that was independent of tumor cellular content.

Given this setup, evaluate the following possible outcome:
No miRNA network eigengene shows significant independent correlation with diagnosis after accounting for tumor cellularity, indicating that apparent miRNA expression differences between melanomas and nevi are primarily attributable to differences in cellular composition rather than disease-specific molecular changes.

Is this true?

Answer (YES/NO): NO